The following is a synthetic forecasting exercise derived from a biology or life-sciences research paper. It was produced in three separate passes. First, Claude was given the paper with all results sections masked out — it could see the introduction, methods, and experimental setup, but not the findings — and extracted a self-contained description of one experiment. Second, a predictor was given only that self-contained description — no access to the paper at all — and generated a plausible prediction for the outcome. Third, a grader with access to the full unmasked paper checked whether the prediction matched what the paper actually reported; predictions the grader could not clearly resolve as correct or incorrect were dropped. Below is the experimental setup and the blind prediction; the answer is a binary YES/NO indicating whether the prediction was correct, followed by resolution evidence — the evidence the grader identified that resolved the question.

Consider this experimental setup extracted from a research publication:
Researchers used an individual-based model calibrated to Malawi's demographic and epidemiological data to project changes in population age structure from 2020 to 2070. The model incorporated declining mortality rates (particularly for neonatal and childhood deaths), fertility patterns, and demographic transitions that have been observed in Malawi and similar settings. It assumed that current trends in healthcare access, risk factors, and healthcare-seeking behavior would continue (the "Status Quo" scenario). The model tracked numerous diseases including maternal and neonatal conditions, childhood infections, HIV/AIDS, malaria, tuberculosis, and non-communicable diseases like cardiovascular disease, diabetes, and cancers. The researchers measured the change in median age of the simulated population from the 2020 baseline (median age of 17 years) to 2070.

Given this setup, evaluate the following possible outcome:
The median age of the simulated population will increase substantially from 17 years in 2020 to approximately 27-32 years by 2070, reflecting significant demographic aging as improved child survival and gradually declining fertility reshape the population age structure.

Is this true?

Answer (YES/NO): NO